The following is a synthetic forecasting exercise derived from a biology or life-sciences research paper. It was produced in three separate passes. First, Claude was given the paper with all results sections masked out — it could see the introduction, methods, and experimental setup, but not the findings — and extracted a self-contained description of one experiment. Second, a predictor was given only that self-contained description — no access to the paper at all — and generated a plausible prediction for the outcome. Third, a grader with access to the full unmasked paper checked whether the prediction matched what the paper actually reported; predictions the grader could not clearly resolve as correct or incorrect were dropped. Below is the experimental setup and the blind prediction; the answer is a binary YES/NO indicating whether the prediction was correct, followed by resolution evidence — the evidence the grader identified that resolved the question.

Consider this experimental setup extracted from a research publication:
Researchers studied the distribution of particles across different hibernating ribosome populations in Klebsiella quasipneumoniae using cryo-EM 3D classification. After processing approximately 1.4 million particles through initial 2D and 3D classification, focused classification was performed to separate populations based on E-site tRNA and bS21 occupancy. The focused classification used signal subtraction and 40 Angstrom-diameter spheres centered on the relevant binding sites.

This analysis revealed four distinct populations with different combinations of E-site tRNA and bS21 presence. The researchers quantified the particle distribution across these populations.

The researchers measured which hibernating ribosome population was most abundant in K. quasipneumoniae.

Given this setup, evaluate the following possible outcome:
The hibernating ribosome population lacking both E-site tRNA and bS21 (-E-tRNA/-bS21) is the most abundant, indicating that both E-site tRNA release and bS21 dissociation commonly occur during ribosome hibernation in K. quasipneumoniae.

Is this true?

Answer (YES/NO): YES